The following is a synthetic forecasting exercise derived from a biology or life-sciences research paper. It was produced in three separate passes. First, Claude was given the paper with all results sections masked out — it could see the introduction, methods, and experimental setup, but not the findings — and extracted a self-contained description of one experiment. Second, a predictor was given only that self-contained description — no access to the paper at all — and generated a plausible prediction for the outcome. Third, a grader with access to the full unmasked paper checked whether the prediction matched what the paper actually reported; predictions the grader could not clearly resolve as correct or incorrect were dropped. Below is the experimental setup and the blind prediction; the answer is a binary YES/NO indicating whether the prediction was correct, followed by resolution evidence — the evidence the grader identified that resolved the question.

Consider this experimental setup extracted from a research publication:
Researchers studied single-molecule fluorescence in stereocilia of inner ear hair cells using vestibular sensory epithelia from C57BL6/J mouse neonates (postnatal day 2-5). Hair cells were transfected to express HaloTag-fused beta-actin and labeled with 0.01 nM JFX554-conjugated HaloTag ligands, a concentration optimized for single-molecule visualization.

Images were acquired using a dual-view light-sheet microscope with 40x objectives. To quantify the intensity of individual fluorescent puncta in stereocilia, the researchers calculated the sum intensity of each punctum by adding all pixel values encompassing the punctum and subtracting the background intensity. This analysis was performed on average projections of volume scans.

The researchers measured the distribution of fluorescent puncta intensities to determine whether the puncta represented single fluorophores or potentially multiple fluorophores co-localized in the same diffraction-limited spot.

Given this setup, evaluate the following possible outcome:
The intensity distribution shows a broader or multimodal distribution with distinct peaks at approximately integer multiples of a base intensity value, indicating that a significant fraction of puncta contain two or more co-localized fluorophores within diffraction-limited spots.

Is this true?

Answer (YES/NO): YES